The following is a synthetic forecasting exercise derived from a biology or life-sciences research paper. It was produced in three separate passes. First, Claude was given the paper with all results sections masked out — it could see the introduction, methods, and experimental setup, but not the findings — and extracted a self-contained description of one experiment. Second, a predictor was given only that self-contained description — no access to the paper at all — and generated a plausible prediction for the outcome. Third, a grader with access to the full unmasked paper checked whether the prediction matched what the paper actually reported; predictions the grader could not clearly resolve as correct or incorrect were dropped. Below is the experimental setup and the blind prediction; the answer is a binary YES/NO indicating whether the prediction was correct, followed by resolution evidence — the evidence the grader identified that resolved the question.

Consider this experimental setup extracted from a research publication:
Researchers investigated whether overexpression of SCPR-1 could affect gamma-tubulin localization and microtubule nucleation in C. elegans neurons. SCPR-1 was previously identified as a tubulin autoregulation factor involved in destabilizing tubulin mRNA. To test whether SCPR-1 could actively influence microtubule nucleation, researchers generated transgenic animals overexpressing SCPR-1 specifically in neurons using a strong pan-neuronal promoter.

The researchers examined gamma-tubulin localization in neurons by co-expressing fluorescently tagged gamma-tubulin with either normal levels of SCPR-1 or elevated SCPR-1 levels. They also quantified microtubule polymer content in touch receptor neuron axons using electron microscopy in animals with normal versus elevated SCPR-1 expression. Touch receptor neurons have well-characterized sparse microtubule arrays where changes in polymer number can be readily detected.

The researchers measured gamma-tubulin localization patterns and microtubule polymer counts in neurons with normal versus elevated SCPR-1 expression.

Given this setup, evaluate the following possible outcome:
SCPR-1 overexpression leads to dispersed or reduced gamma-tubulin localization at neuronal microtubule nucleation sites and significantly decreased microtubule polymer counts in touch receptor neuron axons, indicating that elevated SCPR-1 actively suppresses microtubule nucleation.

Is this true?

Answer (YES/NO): NO